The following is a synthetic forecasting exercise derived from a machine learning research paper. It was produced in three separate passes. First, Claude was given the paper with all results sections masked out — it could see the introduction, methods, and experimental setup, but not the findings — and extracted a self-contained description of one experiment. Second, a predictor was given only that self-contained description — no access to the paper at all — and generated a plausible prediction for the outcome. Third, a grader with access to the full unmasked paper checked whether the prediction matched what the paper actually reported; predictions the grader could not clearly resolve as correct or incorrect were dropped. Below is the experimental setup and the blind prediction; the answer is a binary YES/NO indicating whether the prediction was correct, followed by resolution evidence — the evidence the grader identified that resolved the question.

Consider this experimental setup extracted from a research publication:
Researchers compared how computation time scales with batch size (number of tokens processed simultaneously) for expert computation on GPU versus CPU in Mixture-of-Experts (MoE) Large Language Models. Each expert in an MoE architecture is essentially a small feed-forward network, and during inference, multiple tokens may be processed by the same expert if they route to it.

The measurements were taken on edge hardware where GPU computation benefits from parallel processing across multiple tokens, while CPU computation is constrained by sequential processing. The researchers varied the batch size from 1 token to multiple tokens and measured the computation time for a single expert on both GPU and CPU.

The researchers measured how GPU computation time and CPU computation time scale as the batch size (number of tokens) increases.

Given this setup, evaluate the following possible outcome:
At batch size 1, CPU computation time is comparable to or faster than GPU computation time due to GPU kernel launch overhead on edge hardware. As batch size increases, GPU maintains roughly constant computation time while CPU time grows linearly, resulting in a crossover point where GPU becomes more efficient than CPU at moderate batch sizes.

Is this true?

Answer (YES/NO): NO